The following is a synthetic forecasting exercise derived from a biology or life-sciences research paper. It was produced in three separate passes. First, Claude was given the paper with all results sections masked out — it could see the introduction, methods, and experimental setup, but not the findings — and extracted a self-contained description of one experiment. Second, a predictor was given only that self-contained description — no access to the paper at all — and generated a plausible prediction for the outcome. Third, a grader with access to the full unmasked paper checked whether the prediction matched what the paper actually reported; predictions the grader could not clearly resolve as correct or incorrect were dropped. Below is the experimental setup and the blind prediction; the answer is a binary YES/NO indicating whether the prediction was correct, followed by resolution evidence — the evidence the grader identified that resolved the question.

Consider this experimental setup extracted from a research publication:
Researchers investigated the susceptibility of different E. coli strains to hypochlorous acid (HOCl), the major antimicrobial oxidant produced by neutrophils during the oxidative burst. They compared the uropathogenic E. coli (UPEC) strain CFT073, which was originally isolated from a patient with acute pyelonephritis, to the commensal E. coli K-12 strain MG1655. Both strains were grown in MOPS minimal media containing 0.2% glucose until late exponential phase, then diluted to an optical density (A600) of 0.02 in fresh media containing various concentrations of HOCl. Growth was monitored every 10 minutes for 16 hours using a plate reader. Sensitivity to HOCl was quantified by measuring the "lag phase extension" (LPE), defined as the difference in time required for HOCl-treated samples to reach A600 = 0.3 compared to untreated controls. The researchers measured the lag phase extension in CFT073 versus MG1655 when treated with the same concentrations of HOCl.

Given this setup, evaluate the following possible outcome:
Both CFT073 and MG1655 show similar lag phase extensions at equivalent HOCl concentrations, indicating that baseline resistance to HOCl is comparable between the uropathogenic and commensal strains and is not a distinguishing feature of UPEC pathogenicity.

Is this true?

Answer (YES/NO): NO